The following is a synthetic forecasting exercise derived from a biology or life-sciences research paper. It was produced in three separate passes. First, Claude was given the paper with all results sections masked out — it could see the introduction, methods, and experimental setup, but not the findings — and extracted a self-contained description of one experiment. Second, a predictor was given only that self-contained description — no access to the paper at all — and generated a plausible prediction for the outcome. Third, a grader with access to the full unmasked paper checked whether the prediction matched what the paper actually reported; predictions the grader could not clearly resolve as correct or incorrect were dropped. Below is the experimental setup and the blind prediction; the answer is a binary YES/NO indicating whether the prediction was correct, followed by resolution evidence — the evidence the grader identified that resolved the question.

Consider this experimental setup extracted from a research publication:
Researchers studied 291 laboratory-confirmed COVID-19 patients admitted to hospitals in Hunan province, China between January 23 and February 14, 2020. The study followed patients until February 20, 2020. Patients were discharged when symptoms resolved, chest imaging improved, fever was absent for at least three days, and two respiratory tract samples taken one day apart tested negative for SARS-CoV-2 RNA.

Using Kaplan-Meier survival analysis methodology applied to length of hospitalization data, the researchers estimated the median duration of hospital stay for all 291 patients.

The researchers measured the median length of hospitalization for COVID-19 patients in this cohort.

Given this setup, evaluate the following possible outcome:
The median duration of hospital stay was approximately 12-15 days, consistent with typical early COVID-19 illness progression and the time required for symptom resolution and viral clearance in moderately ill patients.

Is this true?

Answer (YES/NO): NO